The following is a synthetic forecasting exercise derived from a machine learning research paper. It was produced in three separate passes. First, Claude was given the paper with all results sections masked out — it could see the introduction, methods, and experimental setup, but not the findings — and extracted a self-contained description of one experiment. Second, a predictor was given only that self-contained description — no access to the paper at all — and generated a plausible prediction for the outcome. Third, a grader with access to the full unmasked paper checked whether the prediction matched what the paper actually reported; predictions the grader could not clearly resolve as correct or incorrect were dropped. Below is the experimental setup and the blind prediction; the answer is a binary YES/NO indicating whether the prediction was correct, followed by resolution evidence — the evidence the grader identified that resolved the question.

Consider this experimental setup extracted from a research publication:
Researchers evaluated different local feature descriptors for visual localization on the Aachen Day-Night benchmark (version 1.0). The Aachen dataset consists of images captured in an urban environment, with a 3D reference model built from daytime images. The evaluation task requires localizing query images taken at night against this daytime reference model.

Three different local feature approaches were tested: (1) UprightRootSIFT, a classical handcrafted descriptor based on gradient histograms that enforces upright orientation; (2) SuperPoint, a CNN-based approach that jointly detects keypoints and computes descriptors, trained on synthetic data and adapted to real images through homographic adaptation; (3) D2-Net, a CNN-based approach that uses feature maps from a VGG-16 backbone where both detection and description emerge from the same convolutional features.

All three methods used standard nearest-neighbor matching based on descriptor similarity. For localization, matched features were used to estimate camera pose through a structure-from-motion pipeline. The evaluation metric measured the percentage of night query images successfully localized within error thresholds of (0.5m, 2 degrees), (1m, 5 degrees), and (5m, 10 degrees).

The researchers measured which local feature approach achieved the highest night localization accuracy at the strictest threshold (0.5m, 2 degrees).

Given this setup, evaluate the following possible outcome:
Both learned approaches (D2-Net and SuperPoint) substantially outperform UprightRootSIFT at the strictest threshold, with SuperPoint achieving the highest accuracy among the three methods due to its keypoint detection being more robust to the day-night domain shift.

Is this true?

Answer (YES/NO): NO